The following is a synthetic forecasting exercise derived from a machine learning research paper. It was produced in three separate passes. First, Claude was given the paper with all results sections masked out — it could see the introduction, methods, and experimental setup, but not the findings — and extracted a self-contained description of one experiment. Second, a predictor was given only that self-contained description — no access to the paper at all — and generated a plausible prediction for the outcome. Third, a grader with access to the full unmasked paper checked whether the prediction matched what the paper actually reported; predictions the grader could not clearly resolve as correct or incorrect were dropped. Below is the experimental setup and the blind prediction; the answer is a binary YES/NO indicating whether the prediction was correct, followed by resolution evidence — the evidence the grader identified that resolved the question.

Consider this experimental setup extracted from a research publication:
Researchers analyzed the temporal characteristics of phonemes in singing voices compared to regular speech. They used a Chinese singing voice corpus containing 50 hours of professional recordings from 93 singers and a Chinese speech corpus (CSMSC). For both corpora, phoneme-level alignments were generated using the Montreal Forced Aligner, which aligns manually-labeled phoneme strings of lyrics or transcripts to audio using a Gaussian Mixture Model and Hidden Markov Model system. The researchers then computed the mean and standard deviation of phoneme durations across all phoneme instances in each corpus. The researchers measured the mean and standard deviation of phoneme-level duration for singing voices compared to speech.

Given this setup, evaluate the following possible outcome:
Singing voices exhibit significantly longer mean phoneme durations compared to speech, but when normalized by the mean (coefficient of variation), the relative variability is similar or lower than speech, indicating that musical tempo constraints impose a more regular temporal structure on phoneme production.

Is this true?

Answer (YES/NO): NO